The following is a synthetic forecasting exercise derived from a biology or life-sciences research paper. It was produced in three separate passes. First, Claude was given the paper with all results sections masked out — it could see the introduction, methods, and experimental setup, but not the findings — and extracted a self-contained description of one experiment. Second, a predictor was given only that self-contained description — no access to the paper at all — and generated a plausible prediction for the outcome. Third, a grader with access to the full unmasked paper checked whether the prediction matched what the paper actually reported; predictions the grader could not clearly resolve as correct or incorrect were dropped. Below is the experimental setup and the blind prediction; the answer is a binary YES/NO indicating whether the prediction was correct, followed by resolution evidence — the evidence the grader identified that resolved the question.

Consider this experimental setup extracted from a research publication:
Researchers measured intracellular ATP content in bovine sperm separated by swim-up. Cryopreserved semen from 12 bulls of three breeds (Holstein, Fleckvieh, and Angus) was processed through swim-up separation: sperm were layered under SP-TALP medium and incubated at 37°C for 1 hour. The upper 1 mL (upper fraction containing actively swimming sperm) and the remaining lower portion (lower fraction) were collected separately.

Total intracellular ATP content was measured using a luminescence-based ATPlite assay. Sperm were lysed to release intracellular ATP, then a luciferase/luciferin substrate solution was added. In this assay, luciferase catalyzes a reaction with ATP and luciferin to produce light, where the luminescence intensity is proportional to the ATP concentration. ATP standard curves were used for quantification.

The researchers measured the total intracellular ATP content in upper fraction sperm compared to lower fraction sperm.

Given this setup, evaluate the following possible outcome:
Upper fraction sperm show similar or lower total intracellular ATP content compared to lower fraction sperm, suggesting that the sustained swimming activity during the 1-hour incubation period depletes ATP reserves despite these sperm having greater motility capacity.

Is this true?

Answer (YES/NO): YES